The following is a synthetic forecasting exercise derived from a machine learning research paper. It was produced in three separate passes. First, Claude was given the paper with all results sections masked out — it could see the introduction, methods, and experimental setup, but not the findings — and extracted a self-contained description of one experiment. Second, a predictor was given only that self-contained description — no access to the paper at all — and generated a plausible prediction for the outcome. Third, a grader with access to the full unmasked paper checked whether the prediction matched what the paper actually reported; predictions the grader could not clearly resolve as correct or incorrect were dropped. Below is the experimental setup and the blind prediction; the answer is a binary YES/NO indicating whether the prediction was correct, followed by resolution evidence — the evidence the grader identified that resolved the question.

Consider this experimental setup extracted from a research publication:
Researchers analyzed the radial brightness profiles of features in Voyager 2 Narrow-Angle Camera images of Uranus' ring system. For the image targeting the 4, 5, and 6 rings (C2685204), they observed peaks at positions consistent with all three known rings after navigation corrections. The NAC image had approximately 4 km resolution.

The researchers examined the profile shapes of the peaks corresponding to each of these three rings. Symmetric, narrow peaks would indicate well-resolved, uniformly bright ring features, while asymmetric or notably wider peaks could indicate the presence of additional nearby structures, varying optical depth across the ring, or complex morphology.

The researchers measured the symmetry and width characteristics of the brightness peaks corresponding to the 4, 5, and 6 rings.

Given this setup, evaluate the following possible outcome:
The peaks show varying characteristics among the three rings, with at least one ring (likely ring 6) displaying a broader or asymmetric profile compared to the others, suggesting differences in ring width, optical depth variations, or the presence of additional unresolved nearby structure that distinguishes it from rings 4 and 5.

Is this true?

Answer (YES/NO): NO